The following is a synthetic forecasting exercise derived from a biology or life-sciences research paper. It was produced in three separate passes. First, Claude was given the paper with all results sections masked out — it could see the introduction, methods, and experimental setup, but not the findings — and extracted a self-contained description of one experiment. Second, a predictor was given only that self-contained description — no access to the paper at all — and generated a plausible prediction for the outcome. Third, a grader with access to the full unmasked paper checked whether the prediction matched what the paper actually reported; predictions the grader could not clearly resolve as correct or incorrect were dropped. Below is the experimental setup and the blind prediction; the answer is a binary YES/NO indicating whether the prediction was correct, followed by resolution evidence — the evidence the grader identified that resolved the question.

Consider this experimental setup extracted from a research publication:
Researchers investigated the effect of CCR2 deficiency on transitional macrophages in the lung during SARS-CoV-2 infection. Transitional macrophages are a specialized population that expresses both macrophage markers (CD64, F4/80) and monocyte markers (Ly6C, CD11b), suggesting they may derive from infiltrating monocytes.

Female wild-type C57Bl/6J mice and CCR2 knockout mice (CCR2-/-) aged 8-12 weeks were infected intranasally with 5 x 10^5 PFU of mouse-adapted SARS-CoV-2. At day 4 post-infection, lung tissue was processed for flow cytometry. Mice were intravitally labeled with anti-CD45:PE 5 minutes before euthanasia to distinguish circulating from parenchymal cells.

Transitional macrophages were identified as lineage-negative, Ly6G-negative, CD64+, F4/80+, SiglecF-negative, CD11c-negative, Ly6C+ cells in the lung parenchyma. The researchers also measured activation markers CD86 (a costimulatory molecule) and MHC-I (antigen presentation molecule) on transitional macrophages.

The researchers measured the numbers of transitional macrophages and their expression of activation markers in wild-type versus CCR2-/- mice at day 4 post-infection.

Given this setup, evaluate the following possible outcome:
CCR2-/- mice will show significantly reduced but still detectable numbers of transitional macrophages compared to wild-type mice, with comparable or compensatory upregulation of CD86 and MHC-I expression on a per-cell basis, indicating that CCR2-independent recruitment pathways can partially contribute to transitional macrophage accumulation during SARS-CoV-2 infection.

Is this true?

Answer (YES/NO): NO